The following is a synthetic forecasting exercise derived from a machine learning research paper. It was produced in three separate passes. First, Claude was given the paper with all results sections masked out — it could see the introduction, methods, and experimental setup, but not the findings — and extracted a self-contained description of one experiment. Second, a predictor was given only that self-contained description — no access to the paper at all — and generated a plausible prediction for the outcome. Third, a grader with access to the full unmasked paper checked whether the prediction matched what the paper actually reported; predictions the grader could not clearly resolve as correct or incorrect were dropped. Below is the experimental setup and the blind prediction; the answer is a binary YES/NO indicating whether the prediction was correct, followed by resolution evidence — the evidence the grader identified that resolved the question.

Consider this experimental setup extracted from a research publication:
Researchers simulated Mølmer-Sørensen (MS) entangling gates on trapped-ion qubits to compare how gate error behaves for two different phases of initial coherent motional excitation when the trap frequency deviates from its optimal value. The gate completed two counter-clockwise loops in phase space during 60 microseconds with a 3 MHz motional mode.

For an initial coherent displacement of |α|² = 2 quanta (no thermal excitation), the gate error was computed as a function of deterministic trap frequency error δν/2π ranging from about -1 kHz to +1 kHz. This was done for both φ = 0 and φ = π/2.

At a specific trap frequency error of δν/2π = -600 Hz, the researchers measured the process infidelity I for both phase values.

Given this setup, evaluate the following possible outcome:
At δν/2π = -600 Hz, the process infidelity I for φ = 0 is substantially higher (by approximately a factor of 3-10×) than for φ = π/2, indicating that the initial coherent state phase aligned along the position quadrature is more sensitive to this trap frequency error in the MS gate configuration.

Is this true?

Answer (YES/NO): YES